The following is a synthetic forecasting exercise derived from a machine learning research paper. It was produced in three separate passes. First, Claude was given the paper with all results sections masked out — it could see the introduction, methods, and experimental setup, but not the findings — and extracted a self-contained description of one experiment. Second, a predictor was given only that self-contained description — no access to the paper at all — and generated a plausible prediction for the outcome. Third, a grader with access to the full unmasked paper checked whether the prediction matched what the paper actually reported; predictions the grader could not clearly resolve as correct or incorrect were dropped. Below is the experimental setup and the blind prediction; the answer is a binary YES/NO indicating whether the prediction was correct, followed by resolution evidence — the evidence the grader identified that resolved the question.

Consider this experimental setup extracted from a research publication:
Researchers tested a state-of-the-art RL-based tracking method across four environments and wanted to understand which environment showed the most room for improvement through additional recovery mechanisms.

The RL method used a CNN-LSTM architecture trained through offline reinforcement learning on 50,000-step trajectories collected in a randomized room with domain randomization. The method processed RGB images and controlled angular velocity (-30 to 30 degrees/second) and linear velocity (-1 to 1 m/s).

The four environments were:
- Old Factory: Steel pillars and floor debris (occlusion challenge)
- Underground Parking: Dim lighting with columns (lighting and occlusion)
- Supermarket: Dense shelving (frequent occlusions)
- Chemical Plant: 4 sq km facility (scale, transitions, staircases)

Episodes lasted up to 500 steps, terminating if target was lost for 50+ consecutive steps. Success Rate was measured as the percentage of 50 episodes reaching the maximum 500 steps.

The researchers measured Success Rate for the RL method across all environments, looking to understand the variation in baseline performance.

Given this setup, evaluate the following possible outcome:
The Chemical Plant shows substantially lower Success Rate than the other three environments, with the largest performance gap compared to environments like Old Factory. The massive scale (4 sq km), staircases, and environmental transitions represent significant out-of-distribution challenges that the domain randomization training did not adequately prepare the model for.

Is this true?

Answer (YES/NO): YES